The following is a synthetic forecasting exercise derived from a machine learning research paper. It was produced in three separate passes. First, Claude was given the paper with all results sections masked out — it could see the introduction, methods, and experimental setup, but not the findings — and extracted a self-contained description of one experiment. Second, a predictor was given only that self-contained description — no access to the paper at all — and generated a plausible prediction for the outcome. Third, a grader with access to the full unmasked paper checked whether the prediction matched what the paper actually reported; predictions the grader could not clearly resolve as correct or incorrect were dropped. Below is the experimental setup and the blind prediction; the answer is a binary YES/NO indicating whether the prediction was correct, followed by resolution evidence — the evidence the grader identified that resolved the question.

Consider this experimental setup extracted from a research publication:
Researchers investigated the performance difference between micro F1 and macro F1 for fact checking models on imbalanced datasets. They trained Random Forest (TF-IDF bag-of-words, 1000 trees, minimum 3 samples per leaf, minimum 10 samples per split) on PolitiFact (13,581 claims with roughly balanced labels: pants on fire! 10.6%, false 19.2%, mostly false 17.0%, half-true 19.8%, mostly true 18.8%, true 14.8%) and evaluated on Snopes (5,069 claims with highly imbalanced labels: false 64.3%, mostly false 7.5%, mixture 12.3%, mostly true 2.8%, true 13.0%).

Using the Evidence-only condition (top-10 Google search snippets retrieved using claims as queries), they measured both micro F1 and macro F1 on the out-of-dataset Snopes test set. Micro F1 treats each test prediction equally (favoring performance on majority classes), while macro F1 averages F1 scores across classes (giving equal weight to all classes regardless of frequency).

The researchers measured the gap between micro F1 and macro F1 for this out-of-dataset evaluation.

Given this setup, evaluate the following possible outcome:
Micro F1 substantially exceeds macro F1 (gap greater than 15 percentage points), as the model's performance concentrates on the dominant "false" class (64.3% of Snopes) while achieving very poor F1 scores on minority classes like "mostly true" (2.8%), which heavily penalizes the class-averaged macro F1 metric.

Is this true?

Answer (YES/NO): YES